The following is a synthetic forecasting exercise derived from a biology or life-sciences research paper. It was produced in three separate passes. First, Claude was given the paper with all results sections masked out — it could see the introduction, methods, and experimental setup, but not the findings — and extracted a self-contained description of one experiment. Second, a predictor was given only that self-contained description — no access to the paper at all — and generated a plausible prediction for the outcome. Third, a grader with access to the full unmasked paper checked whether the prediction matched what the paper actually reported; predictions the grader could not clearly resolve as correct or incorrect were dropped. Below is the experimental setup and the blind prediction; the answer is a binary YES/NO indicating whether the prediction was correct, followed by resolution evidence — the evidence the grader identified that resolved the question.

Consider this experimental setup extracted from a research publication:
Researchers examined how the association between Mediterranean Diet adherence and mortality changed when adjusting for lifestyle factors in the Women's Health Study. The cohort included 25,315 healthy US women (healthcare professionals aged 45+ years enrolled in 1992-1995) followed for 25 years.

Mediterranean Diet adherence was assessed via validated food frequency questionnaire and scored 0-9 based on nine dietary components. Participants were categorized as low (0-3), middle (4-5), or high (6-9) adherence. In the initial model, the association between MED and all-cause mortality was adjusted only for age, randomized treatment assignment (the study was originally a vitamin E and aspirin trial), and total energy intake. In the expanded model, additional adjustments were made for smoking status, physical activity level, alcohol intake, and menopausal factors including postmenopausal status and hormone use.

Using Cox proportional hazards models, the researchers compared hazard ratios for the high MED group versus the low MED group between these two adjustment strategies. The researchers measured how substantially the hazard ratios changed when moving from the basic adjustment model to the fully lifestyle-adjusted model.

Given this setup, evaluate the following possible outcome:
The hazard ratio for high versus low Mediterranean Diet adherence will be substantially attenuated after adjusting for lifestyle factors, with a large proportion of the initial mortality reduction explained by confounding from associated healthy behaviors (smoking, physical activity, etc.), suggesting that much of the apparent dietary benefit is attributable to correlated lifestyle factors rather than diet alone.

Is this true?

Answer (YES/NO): NO